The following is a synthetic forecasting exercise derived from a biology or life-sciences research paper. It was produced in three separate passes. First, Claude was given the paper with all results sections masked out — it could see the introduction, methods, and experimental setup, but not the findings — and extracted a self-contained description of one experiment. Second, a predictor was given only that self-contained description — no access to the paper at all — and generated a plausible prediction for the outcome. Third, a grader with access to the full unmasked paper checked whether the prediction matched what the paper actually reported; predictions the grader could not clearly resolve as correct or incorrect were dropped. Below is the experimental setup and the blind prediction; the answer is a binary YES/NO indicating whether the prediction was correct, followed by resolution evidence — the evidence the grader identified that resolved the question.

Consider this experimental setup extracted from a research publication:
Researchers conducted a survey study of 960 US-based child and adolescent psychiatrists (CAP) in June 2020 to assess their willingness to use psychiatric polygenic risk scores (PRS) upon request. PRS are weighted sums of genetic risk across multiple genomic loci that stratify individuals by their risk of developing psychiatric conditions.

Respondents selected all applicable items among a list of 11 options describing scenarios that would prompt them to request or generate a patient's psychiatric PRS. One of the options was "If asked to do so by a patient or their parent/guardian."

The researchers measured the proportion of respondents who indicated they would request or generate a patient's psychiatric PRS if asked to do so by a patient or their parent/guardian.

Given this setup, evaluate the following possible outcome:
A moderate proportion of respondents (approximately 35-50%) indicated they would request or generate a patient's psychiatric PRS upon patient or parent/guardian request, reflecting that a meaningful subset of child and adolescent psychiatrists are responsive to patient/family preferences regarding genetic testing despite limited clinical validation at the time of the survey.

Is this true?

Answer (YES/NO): NO